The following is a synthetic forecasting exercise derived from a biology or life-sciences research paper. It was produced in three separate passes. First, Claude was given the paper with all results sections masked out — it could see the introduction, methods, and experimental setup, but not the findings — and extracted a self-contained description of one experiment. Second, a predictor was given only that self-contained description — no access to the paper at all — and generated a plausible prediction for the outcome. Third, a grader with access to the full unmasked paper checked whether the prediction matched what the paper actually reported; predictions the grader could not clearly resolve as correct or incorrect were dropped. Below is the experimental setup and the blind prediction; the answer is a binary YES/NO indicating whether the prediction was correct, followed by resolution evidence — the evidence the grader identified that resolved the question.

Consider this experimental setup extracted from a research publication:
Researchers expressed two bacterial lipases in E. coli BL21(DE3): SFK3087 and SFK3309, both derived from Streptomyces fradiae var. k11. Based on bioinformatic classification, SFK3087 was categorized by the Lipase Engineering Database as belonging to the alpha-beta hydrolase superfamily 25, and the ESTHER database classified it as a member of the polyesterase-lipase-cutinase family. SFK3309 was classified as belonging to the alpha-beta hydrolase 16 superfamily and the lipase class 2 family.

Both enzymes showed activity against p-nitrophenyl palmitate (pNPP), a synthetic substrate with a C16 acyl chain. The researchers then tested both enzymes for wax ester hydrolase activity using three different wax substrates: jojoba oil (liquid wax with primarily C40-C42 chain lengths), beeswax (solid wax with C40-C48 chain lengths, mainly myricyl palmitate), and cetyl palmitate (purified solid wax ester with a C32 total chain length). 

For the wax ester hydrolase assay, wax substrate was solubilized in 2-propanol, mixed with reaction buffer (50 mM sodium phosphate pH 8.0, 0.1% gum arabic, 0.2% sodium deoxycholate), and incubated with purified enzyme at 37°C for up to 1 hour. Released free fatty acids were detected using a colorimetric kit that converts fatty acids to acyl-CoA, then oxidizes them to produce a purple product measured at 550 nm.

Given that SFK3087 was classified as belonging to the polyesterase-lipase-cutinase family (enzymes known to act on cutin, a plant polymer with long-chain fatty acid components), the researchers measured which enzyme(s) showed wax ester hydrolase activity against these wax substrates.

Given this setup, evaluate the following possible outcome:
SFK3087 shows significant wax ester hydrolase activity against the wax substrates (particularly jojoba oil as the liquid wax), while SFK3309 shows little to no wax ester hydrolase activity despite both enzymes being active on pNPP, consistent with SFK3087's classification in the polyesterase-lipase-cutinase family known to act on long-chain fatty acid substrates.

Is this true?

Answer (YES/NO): NO